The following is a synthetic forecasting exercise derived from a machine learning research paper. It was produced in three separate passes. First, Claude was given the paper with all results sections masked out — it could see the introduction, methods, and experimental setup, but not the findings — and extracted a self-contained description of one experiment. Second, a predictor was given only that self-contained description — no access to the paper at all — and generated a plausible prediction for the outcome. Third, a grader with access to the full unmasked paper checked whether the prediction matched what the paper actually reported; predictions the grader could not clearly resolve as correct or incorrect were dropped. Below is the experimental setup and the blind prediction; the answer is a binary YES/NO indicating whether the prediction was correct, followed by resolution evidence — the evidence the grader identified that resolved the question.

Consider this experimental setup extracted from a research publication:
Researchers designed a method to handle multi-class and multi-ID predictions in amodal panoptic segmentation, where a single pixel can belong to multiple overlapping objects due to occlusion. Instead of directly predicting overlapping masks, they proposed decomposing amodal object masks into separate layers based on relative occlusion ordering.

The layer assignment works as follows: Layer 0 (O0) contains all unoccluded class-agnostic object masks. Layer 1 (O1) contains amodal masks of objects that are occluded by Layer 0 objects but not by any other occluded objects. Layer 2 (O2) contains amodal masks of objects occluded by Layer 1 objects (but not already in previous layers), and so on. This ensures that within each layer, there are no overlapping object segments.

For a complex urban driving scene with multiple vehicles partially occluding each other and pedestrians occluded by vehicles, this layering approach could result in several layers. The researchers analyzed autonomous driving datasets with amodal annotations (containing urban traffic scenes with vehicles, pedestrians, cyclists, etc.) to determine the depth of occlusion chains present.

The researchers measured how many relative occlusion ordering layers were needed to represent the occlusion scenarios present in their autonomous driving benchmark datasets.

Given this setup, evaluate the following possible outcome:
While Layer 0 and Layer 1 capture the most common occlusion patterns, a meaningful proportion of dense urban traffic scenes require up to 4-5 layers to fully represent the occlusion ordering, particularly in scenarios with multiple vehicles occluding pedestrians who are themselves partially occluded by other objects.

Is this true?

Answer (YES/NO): NO